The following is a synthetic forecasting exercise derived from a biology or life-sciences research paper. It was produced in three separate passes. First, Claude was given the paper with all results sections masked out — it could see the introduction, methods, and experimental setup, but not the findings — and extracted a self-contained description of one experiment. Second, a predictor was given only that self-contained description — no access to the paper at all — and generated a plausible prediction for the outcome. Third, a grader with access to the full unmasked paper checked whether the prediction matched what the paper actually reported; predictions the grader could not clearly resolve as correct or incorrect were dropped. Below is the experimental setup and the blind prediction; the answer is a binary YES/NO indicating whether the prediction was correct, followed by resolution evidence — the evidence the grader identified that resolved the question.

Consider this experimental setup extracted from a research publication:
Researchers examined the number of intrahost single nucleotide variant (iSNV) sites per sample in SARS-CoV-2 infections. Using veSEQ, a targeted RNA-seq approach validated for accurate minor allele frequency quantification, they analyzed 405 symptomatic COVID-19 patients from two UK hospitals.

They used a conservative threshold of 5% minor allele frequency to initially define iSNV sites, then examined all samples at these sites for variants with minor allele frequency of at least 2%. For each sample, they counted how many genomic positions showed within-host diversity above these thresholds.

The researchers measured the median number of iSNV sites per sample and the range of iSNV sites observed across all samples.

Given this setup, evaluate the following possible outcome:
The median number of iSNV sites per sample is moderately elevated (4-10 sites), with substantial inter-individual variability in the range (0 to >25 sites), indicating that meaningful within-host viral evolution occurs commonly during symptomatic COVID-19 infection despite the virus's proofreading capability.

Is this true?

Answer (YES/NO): NO